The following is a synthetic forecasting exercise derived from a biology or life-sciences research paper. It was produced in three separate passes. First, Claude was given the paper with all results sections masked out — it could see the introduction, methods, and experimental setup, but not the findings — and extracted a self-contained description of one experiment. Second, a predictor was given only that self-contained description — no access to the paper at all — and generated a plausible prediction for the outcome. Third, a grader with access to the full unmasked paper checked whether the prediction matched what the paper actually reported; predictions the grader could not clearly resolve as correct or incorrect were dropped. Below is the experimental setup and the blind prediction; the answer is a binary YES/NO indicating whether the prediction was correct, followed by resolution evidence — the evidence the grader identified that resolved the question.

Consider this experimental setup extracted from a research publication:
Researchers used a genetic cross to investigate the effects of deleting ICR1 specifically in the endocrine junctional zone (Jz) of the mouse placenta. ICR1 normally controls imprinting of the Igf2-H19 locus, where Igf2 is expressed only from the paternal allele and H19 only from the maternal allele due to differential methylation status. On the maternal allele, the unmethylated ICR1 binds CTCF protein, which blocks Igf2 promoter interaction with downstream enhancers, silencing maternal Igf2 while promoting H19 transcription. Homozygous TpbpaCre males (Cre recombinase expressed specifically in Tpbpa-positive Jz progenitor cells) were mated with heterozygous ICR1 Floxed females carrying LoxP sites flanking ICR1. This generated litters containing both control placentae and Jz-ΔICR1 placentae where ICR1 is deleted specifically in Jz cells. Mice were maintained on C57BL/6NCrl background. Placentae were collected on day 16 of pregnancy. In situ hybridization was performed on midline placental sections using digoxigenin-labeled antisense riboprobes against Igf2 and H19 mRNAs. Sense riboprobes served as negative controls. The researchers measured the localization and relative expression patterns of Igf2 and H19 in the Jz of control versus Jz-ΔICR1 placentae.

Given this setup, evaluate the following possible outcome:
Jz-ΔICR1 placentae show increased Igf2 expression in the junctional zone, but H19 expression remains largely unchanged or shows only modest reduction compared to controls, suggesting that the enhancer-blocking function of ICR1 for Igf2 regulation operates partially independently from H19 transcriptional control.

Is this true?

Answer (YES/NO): NO